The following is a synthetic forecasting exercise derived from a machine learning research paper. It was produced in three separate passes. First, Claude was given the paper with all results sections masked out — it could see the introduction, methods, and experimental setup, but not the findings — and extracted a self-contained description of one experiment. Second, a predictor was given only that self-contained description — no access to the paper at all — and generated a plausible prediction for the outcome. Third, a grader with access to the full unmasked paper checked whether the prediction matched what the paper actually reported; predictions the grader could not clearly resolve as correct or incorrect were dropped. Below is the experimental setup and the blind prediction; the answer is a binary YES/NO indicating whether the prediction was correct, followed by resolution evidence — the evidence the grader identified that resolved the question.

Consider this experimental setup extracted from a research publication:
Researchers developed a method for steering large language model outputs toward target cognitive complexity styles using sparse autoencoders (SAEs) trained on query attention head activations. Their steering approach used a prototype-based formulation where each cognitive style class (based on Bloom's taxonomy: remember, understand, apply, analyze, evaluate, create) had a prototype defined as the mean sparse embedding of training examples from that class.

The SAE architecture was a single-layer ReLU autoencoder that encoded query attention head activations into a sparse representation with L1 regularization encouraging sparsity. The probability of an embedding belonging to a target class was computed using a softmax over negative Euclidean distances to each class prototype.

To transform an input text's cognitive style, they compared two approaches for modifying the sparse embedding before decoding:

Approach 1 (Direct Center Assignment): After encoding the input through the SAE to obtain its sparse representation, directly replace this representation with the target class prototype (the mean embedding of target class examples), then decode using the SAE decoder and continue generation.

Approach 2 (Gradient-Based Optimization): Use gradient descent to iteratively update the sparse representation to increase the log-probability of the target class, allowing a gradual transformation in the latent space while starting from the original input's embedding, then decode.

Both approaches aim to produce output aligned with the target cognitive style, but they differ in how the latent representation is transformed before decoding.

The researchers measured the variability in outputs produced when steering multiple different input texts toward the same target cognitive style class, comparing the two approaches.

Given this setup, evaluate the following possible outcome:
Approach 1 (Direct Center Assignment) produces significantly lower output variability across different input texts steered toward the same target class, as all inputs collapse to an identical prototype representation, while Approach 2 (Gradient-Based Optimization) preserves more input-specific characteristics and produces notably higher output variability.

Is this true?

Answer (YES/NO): YES